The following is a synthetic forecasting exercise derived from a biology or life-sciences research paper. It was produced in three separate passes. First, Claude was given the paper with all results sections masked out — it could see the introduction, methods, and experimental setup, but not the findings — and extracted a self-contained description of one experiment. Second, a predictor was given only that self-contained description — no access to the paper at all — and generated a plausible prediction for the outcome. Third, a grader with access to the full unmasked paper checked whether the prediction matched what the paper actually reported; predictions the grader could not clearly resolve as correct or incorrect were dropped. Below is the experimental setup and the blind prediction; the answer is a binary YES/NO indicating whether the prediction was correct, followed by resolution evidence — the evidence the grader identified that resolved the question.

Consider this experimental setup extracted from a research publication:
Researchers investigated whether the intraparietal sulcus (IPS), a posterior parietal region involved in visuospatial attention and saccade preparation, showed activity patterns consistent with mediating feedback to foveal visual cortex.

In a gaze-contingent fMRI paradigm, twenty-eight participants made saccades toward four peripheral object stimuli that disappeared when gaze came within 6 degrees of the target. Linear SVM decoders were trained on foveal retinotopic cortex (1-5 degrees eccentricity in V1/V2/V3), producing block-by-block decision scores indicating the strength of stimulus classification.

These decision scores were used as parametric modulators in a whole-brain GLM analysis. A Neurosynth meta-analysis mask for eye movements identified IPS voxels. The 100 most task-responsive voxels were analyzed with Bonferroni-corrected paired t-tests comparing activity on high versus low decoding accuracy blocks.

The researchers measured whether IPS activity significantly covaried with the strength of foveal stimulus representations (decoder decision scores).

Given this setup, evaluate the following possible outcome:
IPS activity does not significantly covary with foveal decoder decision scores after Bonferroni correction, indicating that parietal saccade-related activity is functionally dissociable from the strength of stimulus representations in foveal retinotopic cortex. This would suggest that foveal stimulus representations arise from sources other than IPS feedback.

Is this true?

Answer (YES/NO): NO